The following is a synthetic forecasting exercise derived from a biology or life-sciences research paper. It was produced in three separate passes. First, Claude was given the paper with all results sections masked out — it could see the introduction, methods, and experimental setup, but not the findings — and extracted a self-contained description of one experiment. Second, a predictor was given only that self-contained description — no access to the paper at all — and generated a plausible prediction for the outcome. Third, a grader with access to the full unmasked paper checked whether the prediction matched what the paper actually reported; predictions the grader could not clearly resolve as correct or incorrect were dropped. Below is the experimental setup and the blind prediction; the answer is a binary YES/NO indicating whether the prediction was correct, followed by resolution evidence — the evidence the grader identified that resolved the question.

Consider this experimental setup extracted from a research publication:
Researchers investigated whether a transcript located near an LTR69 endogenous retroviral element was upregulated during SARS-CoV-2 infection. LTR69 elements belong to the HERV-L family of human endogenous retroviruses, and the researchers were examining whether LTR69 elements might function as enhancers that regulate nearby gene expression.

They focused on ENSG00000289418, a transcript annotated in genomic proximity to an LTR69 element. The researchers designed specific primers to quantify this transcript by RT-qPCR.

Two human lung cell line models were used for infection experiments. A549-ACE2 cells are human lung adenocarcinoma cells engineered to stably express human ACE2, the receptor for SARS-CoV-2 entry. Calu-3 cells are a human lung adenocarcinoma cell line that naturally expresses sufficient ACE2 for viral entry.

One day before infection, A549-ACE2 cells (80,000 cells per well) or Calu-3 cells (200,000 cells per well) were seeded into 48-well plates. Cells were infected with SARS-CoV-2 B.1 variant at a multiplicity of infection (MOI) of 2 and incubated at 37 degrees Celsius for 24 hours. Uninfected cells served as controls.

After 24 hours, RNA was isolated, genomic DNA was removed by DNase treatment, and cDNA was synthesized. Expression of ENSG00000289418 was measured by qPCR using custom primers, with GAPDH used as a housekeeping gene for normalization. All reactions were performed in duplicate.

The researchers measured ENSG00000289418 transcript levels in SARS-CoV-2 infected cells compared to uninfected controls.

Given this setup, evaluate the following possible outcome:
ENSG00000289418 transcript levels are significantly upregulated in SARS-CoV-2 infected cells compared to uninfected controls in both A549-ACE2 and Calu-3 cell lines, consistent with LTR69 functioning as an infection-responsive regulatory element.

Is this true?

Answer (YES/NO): YES